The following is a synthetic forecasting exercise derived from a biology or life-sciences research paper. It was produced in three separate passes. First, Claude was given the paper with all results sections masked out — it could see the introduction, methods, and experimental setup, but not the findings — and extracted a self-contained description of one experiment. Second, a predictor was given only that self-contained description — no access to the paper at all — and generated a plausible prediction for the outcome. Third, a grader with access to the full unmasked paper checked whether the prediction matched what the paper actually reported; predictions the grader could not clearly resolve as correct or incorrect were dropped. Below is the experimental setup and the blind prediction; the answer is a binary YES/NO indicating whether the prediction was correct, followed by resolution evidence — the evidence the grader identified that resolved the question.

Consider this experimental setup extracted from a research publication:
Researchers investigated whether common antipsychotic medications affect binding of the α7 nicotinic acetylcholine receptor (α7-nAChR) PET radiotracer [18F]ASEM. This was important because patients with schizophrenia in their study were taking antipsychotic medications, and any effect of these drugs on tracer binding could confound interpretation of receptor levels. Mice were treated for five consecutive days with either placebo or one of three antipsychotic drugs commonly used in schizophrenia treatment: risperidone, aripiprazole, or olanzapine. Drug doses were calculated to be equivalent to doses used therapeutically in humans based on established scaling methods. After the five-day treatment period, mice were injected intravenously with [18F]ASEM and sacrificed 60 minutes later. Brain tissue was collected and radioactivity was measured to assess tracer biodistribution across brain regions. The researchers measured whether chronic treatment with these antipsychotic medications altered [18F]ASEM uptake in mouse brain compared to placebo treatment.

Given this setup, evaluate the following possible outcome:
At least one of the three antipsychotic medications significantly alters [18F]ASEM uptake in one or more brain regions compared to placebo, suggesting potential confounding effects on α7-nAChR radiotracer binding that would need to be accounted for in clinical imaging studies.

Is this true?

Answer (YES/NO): NO